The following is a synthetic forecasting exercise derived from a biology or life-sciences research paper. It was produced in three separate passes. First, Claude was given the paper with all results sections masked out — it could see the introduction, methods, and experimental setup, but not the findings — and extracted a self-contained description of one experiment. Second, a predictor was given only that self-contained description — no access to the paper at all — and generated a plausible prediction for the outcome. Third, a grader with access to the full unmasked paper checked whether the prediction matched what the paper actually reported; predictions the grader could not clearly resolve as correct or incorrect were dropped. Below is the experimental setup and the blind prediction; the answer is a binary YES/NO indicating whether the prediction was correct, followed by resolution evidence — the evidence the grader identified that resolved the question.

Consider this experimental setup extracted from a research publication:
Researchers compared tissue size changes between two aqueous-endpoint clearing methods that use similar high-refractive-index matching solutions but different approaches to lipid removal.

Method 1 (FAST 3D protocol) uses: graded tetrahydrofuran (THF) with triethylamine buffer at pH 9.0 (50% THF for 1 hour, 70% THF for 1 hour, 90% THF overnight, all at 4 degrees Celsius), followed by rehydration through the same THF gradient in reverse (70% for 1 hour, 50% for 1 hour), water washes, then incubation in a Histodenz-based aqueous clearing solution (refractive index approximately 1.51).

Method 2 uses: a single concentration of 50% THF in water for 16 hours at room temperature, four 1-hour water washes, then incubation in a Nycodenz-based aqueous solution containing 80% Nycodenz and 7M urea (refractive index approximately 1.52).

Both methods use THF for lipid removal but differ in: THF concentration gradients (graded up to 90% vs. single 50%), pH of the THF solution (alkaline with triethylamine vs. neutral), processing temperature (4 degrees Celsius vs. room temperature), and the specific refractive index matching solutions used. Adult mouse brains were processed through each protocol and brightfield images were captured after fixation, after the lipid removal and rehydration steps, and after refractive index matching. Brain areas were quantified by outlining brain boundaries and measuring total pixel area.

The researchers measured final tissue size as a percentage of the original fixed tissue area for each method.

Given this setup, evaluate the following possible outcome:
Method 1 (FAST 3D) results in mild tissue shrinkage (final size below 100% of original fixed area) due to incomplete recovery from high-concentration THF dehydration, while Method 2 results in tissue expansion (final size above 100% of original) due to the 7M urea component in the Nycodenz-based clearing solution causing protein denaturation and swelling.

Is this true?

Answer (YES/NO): NO